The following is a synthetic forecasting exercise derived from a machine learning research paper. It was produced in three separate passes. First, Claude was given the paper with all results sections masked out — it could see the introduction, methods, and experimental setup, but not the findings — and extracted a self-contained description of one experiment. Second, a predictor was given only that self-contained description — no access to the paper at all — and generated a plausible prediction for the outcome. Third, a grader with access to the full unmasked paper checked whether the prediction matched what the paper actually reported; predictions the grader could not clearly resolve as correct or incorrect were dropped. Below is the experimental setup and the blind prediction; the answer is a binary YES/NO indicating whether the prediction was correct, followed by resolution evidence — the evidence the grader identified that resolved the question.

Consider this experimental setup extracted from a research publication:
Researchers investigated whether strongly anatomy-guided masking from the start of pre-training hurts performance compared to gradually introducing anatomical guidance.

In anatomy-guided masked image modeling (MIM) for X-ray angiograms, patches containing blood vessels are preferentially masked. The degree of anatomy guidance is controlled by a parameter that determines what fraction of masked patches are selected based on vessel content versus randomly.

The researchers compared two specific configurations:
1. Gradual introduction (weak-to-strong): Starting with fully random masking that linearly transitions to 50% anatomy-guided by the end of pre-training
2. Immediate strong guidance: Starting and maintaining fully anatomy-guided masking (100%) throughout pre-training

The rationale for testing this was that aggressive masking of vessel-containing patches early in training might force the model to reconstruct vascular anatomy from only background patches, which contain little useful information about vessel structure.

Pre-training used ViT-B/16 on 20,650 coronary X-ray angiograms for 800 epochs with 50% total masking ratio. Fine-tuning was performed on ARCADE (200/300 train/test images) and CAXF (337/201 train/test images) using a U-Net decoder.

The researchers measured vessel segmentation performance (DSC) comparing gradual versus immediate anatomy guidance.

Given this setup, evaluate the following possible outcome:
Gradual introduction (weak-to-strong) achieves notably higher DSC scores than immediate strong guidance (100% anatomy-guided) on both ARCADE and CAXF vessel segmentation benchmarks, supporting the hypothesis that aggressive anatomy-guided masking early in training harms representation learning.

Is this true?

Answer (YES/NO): YES